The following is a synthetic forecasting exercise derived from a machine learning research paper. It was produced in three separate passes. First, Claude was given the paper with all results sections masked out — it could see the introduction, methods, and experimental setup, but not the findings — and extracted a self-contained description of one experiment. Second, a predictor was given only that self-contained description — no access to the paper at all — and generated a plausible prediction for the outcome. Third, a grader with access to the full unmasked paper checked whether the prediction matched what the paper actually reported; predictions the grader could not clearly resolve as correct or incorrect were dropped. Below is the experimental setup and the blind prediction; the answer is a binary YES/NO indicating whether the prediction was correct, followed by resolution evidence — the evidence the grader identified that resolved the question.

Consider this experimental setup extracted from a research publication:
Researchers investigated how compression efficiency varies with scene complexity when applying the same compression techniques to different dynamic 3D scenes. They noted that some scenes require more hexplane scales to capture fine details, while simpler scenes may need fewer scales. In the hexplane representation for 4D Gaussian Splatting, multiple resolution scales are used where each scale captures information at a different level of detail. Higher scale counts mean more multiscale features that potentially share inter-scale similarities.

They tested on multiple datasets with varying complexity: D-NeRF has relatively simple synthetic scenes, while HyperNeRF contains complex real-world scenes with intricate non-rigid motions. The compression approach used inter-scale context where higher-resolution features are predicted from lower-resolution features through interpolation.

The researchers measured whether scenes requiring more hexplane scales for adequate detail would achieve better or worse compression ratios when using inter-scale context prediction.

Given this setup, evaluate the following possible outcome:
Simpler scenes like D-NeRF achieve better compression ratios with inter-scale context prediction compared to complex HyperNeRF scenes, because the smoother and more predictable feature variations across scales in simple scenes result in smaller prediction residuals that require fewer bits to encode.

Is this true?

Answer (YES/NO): NO